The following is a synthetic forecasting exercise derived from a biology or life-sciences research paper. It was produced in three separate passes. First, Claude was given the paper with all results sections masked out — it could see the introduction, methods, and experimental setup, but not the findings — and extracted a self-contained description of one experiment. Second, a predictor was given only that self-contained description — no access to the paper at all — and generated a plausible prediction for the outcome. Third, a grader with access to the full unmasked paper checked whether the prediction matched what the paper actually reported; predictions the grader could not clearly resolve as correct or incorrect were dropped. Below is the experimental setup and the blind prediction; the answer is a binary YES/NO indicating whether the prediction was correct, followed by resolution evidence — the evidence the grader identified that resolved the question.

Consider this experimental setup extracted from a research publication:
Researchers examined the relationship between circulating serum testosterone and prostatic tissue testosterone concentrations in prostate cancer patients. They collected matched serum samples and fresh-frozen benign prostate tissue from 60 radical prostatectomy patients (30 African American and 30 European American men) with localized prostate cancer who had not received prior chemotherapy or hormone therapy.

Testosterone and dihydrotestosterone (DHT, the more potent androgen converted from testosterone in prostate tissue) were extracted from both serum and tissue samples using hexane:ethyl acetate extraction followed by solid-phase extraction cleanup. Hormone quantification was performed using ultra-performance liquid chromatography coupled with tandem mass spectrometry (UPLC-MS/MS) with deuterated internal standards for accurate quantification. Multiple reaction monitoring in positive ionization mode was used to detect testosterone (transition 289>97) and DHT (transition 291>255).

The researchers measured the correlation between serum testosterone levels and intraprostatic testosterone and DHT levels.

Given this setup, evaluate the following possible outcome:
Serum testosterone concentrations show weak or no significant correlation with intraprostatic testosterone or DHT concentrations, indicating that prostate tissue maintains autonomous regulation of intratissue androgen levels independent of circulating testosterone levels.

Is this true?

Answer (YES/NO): YES